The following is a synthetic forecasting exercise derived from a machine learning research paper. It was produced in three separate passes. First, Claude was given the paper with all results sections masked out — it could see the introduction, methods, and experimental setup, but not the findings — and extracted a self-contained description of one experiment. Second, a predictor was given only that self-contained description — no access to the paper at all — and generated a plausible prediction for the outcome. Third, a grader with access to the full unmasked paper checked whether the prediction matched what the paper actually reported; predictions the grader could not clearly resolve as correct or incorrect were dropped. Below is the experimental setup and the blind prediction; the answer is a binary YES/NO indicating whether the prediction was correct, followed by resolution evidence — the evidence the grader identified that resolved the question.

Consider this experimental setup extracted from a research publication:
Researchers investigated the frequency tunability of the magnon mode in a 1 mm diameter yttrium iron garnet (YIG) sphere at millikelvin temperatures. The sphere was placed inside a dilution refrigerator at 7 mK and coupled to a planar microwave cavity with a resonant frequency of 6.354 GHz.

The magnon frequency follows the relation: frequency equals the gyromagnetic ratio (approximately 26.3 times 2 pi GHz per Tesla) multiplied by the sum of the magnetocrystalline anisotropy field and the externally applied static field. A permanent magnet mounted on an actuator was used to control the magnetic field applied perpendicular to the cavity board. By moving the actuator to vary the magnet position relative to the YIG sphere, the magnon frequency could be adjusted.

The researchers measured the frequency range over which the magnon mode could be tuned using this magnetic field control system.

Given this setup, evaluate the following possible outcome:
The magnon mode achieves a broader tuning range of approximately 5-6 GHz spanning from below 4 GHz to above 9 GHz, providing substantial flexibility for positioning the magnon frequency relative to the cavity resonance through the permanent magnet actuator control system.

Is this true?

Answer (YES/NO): NO